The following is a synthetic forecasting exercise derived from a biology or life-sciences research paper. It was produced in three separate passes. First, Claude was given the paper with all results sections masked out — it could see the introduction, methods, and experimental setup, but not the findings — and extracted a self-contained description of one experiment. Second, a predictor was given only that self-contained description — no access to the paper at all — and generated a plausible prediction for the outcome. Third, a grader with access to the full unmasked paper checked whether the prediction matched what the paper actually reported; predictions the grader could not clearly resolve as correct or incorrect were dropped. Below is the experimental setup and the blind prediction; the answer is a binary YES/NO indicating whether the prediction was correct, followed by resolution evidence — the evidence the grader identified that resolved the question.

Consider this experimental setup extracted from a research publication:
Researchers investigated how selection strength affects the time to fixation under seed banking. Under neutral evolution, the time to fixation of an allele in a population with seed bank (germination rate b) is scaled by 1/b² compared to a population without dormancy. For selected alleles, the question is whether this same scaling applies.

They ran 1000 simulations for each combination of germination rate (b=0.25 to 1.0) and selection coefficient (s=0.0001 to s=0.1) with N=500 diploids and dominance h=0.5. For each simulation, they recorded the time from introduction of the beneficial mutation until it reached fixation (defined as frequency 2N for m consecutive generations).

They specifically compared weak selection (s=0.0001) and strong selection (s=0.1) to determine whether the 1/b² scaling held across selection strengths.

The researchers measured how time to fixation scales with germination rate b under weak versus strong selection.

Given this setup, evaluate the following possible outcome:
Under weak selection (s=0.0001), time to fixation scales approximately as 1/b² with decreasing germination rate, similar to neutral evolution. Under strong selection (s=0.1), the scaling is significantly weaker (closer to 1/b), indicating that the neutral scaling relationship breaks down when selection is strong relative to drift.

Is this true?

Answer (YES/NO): YES